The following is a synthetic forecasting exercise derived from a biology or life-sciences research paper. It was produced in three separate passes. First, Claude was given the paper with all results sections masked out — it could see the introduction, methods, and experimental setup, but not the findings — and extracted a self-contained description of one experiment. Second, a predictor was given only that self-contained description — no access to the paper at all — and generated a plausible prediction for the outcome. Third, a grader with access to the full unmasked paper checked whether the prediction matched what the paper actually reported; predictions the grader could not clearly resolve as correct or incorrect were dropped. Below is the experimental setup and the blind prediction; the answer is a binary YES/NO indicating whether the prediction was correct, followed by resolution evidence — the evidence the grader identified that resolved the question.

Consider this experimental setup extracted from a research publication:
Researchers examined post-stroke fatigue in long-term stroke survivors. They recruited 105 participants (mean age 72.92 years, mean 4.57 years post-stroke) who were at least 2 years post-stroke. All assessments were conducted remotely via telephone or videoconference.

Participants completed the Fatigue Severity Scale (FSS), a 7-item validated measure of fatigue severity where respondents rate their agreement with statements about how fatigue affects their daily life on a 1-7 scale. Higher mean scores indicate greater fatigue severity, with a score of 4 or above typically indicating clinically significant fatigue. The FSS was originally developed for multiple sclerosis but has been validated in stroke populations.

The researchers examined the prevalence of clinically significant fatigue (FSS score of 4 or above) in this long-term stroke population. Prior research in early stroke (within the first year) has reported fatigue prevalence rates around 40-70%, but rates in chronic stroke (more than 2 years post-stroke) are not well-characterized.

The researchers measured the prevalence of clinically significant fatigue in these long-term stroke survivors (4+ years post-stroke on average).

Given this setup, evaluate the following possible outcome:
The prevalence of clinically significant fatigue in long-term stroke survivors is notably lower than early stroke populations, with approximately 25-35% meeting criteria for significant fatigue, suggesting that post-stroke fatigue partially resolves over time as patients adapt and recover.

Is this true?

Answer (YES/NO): NO